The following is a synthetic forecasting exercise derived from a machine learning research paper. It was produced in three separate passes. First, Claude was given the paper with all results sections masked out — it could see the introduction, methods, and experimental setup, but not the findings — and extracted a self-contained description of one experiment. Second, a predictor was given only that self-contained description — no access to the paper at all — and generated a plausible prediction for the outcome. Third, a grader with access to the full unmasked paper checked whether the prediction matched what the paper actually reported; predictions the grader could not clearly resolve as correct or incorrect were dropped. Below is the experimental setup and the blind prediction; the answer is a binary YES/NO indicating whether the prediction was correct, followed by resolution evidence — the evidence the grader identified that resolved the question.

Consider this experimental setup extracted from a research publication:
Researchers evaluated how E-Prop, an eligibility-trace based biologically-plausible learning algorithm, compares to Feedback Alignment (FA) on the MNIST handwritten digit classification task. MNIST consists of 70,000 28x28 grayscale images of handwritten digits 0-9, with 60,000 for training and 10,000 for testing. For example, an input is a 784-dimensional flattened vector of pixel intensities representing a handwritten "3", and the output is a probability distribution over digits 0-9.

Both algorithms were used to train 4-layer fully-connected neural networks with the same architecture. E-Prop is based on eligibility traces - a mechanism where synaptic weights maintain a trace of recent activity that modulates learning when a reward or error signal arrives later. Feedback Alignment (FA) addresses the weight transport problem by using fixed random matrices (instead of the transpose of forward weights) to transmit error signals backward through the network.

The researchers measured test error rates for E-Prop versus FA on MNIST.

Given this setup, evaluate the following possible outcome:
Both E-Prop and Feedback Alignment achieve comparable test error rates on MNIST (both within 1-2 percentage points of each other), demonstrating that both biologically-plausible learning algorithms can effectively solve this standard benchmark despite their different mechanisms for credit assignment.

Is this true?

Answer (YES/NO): NO